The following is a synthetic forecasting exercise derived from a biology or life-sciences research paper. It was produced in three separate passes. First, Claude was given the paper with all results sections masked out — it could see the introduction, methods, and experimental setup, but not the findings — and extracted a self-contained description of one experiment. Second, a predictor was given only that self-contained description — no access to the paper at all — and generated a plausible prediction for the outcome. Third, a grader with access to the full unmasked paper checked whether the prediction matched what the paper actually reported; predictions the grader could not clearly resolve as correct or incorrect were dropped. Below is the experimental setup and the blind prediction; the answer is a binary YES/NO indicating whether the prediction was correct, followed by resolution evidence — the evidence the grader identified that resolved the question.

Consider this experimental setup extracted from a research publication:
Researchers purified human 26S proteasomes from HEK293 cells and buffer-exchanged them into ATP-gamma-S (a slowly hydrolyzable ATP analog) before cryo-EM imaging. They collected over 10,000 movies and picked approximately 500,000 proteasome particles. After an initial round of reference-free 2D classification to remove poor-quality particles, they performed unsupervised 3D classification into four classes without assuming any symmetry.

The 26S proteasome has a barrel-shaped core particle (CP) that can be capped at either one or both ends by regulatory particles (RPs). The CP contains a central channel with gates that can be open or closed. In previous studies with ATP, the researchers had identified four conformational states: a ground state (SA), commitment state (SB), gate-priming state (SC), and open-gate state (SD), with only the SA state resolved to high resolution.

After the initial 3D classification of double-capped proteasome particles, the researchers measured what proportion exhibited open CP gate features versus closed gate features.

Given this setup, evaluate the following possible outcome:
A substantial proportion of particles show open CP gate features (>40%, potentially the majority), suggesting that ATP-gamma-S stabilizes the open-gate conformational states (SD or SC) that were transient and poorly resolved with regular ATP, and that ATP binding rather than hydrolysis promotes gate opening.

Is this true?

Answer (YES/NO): YES